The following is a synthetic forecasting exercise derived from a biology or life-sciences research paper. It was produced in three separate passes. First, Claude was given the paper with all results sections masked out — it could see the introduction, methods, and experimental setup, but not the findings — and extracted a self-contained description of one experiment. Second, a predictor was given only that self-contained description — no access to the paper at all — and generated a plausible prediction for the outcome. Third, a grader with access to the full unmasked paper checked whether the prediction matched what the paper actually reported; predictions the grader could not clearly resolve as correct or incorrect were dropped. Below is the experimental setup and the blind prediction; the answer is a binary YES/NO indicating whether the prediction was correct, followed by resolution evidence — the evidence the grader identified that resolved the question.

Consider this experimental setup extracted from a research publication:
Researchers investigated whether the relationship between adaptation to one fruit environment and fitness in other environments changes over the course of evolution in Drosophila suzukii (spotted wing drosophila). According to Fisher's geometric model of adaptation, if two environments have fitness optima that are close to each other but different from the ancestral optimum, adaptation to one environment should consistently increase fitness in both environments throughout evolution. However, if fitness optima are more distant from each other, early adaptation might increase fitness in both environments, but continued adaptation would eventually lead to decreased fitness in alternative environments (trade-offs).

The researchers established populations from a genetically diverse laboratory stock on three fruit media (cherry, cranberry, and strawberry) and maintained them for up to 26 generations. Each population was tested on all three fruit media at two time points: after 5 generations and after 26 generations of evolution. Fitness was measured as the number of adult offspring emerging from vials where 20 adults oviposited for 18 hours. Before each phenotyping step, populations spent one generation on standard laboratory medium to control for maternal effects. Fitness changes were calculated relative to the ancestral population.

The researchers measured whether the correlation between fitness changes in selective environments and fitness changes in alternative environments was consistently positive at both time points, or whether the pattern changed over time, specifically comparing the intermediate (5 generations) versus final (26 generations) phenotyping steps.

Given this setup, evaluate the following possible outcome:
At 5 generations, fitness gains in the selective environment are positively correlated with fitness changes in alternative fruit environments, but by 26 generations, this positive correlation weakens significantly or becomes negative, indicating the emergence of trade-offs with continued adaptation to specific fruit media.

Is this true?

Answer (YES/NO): NO